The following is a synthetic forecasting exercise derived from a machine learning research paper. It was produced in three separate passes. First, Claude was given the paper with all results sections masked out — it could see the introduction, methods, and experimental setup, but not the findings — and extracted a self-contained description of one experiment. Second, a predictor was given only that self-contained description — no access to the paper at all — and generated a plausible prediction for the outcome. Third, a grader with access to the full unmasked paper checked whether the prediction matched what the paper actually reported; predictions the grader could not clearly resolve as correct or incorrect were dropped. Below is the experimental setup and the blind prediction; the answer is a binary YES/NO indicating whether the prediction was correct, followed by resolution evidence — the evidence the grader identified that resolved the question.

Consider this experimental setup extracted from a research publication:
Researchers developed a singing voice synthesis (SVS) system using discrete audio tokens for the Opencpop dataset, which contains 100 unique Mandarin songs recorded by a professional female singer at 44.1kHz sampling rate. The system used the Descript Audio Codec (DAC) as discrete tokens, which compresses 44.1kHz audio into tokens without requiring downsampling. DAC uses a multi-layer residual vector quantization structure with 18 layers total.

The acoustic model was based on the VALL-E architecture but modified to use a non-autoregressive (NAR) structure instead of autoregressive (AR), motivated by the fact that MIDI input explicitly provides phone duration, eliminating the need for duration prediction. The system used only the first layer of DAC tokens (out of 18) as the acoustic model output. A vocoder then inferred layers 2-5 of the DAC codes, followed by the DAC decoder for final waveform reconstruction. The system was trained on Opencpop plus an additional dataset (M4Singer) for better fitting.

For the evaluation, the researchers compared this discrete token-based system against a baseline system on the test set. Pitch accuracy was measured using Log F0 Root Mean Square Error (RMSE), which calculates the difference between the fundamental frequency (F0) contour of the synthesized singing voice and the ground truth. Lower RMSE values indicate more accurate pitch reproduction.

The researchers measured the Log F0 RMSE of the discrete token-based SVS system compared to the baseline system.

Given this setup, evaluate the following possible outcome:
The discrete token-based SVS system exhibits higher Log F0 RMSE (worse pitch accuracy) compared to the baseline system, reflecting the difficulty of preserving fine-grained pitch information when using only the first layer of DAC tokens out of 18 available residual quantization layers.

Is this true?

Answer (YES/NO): NO